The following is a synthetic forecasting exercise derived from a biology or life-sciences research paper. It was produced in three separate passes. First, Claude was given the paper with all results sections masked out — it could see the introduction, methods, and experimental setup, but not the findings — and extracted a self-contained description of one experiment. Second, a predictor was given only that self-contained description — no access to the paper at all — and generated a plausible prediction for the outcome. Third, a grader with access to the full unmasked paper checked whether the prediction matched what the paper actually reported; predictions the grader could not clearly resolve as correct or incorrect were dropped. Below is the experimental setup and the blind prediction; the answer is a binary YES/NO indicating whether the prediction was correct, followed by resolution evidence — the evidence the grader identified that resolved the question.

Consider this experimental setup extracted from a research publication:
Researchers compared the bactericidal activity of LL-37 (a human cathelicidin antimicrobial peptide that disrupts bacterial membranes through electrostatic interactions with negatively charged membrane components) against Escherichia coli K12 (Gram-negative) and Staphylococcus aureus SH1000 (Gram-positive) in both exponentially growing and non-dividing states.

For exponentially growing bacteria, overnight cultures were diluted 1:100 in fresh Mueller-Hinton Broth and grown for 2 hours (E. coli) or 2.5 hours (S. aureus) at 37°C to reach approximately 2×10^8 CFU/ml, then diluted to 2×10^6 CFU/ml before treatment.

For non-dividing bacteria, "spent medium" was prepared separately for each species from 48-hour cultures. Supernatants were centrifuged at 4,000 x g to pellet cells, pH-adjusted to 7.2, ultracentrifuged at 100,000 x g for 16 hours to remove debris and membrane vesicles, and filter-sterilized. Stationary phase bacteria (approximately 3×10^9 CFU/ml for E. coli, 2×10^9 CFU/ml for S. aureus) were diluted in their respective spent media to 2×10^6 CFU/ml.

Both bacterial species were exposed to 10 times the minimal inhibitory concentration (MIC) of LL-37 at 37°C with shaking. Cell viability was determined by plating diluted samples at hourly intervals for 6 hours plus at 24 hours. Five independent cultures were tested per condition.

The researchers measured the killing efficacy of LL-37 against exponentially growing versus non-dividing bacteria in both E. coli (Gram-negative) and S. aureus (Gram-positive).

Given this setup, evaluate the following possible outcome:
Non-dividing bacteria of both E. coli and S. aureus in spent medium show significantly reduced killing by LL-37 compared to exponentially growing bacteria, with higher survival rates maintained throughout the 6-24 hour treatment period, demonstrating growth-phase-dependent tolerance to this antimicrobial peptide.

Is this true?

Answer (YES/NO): NO